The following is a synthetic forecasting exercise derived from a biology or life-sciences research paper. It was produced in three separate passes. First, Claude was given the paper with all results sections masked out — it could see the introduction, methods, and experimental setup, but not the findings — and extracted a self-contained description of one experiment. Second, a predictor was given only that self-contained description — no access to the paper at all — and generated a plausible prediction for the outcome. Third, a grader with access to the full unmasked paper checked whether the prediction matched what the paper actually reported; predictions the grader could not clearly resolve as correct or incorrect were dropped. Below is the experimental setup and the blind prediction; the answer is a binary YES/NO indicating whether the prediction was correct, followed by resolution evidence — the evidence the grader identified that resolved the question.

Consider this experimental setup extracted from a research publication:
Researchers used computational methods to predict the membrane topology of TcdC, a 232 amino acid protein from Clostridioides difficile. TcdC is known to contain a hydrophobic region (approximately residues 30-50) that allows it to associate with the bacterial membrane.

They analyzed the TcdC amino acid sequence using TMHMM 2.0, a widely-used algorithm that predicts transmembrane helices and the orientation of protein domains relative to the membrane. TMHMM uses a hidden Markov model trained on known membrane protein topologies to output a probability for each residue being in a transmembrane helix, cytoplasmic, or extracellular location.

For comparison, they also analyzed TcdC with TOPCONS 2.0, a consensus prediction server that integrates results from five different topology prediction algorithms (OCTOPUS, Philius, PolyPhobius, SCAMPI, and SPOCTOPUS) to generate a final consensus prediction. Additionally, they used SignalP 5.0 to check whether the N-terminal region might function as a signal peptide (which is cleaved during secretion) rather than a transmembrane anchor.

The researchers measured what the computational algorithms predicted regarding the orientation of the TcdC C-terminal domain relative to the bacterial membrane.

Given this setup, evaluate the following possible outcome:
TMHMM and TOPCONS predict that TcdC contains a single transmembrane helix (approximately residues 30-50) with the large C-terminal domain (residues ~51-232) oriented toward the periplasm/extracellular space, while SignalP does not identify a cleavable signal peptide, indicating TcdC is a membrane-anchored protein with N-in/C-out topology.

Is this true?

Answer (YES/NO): YES